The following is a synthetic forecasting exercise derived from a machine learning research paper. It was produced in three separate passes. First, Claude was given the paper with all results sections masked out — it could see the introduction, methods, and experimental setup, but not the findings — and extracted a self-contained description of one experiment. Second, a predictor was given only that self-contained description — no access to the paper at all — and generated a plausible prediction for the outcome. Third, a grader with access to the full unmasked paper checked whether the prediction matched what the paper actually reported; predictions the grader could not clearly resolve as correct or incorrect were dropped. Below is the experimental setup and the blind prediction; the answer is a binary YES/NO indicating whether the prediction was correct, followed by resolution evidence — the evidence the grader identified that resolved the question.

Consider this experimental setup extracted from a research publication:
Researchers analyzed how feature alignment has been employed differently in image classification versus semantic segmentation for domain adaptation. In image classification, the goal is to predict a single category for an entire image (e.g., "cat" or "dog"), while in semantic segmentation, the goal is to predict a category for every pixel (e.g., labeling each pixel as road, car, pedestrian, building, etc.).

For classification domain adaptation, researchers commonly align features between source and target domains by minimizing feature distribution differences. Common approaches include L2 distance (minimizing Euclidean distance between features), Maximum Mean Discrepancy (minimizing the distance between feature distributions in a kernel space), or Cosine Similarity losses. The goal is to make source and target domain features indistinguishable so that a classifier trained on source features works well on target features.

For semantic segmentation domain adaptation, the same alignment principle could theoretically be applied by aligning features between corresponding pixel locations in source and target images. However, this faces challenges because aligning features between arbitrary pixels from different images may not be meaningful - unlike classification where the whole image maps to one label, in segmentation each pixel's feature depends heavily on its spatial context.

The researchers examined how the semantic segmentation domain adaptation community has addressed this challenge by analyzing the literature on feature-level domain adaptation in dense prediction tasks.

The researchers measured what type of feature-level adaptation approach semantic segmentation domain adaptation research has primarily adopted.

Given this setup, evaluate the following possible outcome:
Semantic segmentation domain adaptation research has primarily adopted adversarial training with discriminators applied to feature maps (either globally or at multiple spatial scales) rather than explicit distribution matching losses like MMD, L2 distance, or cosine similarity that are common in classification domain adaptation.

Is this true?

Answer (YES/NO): NO